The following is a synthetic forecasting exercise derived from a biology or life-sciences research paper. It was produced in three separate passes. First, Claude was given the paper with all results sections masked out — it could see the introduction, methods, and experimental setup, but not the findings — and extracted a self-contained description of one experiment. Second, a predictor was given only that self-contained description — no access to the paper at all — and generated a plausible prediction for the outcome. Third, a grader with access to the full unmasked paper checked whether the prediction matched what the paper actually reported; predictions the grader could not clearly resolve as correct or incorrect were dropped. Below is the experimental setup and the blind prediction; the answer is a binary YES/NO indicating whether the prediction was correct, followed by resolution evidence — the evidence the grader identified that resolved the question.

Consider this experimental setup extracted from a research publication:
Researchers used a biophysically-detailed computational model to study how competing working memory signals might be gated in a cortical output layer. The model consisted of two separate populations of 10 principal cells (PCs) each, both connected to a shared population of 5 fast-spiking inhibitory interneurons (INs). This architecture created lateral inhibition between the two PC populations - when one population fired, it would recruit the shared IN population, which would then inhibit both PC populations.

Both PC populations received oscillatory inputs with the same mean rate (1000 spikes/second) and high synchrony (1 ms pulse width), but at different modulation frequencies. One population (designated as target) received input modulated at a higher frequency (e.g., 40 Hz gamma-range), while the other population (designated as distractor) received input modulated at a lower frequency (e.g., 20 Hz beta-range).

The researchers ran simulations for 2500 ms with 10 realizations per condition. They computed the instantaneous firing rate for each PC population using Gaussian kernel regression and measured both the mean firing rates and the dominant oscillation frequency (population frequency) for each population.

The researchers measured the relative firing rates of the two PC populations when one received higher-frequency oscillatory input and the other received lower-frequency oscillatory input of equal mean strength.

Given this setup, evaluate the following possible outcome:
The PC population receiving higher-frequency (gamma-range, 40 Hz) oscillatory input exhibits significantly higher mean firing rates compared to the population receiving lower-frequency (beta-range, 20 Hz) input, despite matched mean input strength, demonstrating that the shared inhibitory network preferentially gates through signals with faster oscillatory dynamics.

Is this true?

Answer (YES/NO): NO